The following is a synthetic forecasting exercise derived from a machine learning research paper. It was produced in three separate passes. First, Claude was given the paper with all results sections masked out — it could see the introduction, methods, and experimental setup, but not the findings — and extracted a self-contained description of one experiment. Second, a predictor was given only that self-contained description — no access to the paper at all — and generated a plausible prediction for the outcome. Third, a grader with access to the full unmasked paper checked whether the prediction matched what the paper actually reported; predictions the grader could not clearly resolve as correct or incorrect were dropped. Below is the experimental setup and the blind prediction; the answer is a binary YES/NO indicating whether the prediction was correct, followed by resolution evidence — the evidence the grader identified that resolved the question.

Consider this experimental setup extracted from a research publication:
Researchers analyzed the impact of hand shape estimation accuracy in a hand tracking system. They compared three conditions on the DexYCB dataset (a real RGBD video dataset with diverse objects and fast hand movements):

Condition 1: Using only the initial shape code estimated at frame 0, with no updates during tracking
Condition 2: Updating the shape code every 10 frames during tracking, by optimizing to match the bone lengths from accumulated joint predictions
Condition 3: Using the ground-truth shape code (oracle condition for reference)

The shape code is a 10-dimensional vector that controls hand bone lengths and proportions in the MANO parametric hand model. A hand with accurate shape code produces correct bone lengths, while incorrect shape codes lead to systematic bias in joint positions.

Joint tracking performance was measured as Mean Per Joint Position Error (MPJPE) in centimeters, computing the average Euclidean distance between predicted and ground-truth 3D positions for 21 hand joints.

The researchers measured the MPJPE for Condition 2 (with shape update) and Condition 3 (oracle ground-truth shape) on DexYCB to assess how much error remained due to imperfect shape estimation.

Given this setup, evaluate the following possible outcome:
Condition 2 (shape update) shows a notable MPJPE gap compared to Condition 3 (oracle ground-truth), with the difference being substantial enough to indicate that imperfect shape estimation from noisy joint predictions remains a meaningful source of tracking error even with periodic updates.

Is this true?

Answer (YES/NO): NO